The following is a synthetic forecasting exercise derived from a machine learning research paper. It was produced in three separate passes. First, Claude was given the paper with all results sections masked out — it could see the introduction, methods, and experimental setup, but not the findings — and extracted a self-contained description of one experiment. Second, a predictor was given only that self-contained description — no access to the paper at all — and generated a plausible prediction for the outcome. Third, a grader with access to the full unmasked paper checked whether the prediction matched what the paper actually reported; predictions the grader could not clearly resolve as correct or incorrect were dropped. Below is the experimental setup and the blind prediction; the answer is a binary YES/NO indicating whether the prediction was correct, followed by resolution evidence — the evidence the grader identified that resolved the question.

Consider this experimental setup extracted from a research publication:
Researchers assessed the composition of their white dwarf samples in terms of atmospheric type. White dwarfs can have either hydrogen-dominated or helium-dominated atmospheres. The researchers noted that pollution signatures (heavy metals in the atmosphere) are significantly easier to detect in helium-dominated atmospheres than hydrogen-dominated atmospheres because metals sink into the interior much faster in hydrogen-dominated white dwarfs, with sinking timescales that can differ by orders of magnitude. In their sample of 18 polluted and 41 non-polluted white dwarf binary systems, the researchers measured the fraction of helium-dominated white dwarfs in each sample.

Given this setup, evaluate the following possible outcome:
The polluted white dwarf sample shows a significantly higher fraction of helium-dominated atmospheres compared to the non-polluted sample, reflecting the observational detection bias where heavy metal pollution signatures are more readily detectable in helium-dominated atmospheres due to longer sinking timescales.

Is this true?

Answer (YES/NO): YES